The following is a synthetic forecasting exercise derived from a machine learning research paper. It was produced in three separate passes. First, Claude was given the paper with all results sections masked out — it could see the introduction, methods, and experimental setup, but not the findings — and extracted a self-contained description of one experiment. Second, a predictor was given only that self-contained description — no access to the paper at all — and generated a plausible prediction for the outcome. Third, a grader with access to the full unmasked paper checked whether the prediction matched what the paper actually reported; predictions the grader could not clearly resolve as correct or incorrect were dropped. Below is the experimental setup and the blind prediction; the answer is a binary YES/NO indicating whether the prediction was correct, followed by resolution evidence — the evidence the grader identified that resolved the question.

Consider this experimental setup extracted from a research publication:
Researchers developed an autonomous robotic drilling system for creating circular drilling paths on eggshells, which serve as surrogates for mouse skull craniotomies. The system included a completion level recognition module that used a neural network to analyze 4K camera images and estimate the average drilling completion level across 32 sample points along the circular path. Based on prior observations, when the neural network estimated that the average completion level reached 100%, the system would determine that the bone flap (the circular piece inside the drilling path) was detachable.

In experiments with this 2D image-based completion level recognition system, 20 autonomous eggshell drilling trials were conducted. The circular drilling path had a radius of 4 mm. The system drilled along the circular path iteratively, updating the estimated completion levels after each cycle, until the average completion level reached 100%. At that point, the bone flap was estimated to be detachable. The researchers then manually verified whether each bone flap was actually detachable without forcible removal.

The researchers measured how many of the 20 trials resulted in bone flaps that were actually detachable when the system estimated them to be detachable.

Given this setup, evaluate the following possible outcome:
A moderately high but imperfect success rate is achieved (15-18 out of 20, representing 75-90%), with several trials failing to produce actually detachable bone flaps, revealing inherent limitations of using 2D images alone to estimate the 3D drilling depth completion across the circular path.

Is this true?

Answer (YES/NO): NO